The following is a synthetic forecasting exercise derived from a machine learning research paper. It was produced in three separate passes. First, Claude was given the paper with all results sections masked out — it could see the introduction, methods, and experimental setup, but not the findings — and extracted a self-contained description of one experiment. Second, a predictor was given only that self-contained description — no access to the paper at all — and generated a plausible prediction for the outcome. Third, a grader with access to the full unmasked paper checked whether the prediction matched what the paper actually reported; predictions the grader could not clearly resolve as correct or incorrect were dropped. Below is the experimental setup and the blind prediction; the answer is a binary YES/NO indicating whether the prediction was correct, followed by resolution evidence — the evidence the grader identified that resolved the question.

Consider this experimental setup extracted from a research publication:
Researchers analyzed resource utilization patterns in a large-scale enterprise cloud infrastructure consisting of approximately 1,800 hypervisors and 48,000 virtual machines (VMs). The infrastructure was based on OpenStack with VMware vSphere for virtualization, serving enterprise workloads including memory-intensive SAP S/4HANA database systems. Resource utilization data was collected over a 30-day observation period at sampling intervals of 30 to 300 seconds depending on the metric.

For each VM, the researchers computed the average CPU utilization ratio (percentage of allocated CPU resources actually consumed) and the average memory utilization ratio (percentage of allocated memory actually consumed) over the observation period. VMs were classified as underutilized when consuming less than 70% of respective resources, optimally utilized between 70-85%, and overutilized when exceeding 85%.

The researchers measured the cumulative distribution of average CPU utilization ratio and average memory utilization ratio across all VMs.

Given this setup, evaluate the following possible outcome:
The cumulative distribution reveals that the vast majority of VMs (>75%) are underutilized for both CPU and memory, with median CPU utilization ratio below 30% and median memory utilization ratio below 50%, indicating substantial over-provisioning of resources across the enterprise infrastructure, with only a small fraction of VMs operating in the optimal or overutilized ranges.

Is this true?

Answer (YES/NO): NO